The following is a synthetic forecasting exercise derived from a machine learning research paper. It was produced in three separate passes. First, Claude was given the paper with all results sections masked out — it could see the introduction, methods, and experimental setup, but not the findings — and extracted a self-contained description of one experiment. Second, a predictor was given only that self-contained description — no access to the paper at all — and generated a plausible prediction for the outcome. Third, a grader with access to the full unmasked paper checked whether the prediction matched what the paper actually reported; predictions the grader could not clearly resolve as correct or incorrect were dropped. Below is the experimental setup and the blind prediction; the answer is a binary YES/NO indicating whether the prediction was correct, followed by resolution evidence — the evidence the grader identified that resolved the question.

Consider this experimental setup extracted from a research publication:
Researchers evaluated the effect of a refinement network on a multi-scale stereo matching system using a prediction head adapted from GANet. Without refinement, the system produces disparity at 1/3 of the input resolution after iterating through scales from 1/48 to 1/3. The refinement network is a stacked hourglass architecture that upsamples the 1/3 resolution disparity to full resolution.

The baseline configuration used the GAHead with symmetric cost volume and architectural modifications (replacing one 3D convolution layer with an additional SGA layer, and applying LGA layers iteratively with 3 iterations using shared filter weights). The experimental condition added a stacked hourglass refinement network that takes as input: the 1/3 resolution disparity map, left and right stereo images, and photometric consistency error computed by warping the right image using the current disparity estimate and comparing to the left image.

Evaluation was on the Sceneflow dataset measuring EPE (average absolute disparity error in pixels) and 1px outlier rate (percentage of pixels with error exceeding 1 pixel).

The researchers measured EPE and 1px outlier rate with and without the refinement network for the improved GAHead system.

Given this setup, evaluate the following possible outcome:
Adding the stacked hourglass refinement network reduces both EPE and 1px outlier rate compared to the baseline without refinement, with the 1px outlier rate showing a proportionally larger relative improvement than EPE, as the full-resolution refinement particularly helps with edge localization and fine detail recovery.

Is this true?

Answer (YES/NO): NO